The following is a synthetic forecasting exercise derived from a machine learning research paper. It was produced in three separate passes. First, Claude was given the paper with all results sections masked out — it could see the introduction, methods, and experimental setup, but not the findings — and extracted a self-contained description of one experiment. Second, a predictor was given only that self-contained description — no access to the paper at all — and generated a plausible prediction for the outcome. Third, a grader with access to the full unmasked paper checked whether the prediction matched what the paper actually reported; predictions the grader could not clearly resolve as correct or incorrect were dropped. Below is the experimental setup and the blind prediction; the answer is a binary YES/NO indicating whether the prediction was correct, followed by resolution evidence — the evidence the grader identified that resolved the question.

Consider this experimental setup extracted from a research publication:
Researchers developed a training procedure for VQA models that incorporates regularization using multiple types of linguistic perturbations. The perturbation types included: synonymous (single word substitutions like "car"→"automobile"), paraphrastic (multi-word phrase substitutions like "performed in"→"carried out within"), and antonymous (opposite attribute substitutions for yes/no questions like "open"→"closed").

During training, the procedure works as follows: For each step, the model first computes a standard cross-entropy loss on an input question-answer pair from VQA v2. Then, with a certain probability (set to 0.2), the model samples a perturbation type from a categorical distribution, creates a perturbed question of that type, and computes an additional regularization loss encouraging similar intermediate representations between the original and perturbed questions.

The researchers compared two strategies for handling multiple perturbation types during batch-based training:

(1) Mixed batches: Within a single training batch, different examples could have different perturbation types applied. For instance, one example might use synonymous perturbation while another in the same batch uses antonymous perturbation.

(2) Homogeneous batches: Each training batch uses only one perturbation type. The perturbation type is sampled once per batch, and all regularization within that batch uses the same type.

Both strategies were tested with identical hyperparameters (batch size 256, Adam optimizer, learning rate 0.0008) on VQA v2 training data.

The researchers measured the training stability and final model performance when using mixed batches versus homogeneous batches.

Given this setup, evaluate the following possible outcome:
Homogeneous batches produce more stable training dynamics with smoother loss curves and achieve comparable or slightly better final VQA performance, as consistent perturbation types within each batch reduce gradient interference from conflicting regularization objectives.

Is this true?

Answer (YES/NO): YES